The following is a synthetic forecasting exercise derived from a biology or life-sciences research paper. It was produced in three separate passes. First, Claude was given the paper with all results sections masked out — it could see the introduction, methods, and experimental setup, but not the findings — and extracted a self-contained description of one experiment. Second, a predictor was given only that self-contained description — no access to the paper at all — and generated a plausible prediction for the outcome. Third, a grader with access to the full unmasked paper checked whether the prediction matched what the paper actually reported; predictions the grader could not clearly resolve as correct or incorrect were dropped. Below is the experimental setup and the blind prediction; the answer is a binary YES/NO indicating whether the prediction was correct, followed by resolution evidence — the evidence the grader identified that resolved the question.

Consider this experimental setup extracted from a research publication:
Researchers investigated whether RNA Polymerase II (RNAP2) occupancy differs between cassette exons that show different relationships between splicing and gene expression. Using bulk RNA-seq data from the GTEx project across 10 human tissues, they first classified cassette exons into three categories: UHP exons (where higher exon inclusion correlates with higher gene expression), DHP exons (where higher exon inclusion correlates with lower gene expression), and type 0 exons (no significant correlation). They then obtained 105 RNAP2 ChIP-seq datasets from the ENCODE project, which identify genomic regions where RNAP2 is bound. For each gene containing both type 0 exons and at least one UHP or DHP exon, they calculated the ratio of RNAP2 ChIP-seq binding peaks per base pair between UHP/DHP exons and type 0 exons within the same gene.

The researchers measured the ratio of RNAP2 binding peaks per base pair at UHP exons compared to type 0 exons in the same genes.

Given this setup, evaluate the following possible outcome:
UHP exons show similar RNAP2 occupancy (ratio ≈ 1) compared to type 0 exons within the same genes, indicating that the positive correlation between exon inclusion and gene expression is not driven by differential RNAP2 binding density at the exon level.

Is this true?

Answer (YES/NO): NO